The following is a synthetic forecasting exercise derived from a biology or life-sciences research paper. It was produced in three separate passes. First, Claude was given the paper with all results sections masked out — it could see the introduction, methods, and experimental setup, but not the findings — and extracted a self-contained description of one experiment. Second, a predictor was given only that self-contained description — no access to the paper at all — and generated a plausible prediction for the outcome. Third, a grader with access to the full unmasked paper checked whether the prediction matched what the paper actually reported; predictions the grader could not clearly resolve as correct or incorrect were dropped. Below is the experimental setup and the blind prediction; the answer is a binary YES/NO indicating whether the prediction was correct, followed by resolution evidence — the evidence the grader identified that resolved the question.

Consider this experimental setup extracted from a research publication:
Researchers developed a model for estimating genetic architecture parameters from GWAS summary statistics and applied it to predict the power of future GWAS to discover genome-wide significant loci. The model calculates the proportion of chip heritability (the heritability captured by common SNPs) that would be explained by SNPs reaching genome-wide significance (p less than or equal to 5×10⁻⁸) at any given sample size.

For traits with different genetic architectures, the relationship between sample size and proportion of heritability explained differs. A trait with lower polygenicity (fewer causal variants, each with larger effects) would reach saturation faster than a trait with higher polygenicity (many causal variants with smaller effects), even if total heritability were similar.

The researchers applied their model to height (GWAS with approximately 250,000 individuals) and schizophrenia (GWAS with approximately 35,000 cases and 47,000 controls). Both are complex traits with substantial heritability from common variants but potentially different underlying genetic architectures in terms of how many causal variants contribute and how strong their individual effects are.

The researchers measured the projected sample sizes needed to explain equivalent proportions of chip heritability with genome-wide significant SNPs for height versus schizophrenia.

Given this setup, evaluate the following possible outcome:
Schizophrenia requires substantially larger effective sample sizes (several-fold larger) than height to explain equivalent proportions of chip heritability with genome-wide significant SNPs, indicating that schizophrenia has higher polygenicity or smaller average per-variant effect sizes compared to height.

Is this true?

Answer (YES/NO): YES